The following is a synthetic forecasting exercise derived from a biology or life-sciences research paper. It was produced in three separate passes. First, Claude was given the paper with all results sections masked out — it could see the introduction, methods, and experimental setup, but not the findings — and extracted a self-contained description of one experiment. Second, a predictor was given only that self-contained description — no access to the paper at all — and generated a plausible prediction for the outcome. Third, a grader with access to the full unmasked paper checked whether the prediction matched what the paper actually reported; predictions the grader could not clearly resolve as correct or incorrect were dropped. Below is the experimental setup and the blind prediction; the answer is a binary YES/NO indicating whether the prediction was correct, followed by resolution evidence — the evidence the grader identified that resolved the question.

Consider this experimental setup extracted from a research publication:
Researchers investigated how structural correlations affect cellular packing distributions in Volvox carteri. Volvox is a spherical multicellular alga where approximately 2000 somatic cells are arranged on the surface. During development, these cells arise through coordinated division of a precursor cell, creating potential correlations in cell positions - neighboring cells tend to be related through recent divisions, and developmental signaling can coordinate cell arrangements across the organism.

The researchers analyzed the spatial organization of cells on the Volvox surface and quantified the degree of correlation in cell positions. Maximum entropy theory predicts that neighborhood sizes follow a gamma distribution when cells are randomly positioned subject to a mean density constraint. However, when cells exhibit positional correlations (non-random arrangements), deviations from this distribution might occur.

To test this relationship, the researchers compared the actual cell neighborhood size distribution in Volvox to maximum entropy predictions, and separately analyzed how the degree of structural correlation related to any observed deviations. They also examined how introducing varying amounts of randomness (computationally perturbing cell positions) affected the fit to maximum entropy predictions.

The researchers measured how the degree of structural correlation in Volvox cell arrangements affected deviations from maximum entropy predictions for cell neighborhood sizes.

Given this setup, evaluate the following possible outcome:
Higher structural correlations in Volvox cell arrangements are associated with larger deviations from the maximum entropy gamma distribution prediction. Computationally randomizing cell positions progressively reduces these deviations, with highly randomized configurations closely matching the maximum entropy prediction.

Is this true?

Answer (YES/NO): YES